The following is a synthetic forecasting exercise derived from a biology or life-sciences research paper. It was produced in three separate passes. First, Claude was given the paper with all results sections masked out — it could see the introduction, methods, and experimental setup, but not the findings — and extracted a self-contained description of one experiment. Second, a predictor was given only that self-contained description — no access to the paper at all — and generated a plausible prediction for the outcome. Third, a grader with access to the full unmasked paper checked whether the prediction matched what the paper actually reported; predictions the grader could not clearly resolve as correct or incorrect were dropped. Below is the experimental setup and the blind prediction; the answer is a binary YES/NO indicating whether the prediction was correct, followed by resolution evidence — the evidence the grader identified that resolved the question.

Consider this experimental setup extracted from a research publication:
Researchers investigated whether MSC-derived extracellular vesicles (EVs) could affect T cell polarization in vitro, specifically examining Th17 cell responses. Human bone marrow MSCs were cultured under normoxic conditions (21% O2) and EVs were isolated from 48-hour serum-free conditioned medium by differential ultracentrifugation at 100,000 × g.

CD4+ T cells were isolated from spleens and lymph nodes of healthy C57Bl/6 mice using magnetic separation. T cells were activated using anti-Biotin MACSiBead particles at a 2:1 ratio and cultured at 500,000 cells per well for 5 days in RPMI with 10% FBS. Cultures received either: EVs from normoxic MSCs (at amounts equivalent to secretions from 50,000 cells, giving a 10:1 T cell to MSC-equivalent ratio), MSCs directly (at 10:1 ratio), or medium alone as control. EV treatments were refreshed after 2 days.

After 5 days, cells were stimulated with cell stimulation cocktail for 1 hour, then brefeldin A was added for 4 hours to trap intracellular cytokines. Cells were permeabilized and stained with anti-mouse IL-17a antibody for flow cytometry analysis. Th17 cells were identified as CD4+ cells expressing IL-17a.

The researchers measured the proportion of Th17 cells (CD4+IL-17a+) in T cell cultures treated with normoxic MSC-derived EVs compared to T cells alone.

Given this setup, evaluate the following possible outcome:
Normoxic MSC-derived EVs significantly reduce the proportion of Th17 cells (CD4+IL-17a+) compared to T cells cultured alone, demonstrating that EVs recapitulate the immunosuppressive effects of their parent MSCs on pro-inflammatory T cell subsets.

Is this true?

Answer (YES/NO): NO